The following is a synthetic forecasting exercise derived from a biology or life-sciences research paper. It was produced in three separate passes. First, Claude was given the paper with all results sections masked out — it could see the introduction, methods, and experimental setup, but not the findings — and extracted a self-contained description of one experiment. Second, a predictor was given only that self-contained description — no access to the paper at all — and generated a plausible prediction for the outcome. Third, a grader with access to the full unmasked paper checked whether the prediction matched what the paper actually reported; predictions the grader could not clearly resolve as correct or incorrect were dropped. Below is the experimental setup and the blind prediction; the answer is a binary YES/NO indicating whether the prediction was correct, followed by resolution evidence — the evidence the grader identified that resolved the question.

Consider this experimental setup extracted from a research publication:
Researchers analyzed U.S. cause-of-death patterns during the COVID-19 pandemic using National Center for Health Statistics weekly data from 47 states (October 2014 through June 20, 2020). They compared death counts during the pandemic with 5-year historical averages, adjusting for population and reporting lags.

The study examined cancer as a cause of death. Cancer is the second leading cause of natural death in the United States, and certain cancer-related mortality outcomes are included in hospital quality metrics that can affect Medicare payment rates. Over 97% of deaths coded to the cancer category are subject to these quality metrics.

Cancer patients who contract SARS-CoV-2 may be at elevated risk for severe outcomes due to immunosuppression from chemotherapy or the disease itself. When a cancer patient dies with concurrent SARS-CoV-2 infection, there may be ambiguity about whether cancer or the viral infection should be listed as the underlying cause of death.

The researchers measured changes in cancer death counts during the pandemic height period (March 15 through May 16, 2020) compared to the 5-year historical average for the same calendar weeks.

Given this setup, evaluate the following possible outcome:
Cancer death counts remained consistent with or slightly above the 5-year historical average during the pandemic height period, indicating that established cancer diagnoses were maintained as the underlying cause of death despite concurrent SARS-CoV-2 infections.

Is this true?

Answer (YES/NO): NO